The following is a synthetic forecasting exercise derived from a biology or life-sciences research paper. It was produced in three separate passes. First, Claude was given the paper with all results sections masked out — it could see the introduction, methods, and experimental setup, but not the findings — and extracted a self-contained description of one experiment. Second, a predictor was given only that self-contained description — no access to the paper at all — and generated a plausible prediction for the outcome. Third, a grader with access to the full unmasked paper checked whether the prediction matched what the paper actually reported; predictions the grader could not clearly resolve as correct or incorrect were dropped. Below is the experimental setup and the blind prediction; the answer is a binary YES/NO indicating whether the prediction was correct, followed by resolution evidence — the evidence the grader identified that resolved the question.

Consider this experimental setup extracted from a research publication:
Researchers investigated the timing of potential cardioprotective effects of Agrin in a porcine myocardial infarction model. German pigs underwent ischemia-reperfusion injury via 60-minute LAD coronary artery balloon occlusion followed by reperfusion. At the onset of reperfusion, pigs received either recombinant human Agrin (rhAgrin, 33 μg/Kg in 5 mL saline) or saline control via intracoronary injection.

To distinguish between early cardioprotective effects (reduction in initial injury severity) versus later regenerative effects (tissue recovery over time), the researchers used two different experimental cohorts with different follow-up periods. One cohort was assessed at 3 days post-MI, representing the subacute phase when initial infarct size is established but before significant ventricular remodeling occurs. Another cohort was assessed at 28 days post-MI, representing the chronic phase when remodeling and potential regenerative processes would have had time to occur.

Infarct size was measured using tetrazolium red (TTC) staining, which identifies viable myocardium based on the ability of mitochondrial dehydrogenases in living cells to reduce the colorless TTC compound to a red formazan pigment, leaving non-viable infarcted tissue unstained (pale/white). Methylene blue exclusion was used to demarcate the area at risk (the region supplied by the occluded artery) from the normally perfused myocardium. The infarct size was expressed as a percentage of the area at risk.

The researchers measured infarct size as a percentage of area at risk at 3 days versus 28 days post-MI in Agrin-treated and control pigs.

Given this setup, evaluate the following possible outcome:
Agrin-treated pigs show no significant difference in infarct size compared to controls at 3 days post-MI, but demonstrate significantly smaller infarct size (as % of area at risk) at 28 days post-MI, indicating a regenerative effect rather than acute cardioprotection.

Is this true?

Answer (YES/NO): YES